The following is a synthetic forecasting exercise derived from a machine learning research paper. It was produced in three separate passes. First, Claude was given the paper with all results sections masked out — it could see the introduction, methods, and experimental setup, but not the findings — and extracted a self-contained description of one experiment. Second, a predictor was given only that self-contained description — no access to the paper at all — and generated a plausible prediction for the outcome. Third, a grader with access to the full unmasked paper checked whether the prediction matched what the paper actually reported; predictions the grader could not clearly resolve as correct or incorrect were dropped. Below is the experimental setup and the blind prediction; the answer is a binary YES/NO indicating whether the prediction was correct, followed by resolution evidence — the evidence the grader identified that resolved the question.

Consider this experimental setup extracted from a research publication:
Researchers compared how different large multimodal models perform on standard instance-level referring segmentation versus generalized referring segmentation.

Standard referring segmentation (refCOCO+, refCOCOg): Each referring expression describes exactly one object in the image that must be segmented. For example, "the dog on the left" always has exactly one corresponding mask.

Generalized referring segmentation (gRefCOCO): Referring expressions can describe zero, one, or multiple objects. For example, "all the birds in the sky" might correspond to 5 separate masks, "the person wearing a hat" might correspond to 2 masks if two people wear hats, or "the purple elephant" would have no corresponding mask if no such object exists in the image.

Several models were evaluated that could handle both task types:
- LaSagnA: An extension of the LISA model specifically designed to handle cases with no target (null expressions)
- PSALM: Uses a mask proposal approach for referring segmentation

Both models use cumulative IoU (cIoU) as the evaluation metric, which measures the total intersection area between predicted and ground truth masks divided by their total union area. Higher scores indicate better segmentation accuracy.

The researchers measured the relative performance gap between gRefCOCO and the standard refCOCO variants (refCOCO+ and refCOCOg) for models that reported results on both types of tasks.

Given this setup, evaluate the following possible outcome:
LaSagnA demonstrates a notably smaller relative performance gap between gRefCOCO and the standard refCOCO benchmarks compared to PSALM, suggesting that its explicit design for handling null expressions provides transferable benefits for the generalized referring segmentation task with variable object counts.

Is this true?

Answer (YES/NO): NO